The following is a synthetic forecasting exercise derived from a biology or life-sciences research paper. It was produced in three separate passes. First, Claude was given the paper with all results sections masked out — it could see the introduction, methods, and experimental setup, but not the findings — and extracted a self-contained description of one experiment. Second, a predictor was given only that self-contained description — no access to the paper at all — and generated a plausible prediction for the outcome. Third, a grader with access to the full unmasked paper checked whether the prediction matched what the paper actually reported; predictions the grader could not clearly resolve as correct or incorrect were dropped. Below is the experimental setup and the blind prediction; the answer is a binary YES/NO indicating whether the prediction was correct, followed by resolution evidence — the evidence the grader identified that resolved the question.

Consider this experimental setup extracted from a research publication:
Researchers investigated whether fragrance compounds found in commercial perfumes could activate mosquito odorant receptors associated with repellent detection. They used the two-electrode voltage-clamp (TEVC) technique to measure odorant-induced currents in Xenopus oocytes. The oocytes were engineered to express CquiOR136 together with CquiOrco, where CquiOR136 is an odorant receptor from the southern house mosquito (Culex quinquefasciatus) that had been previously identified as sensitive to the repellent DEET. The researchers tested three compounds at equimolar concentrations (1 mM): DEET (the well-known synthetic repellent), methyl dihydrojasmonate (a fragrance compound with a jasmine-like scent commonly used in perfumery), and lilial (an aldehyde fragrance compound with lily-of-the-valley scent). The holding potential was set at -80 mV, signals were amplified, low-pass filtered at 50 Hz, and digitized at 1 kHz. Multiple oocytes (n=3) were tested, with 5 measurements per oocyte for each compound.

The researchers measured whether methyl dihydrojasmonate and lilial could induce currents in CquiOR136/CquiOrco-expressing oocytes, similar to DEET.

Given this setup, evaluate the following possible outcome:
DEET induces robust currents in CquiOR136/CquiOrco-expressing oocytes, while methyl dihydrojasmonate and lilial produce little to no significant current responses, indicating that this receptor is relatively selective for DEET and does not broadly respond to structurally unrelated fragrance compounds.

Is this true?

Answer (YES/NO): NO